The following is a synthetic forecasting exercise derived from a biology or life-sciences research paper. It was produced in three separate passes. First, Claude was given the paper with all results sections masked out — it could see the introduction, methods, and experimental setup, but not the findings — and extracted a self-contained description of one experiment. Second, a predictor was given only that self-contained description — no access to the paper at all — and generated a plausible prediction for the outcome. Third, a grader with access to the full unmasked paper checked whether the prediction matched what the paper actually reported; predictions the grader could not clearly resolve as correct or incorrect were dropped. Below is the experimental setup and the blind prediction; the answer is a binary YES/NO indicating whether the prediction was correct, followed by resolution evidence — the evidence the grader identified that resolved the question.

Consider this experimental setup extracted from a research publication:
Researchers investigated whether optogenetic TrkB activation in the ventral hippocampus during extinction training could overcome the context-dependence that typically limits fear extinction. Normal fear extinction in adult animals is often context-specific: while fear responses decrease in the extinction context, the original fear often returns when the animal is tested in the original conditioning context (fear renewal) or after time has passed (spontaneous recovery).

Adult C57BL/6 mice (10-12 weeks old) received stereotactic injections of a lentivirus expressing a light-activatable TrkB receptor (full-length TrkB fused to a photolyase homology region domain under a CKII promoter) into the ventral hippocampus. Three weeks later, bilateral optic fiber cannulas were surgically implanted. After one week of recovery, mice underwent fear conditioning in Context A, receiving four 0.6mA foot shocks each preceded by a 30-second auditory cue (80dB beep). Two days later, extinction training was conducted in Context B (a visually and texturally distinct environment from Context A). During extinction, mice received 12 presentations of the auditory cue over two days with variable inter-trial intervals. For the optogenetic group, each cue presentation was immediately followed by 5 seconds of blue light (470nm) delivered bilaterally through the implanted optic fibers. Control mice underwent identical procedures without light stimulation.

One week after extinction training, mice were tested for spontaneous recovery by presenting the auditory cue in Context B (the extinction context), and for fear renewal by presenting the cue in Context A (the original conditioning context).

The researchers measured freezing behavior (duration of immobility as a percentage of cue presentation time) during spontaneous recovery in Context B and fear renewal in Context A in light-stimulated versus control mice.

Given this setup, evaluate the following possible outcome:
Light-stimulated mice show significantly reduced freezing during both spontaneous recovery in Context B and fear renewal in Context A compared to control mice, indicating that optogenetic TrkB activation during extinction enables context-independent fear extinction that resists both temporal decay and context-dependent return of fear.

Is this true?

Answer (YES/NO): NO